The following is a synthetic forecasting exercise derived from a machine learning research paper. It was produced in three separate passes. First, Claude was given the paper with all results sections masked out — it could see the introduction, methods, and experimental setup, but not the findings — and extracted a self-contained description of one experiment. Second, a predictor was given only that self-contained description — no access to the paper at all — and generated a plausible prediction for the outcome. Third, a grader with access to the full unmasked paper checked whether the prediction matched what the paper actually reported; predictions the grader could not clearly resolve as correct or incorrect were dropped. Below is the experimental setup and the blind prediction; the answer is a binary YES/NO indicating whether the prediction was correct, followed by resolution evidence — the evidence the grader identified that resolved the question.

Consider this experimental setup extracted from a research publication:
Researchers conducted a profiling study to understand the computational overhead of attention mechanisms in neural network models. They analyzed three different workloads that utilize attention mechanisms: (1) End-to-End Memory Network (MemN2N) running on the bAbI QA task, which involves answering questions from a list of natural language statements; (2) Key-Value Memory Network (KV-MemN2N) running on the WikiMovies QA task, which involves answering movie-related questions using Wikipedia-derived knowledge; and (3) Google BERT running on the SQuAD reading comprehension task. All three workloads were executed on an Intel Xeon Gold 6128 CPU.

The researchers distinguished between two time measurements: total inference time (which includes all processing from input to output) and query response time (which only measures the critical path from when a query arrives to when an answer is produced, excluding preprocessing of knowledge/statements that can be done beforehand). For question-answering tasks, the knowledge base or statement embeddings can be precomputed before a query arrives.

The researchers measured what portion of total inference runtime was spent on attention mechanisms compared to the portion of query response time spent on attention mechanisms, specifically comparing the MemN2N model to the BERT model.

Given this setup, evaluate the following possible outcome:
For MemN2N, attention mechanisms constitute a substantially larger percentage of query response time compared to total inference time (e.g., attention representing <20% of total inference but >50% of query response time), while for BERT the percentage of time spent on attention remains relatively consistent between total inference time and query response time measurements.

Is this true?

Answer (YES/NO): NO